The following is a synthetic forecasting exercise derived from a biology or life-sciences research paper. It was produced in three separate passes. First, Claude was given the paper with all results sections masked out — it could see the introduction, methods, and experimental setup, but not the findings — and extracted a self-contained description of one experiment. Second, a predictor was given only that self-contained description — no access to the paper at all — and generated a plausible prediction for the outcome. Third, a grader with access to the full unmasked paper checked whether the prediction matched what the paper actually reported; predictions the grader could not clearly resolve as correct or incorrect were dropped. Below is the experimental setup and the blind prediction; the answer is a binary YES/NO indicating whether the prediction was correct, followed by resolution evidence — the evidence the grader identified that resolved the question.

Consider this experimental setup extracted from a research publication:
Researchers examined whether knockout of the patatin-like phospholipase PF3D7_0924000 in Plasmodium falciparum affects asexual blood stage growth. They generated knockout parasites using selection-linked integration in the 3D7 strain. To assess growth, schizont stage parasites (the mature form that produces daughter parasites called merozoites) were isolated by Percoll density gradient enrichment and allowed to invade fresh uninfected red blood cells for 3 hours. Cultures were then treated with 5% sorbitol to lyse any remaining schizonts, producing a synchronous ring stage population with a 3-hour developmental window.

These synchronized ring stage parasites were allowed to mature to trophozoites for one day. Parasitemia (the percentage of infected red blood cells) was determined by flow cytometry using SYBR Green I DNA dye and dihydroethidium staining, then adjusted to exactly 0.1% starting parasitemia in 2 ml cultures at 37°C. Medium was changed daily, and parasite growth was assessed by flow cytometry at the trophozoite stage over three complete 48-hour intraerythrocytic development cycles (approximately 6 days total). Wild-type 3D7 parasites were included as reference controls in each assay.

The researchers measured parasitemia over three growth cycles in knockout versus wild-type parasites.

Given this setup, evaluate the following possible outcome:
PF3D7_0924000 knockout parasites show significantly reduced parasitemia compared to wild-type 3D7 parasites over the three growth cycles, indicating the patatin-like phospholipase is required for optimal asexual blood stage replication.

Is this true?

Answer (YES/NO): NO